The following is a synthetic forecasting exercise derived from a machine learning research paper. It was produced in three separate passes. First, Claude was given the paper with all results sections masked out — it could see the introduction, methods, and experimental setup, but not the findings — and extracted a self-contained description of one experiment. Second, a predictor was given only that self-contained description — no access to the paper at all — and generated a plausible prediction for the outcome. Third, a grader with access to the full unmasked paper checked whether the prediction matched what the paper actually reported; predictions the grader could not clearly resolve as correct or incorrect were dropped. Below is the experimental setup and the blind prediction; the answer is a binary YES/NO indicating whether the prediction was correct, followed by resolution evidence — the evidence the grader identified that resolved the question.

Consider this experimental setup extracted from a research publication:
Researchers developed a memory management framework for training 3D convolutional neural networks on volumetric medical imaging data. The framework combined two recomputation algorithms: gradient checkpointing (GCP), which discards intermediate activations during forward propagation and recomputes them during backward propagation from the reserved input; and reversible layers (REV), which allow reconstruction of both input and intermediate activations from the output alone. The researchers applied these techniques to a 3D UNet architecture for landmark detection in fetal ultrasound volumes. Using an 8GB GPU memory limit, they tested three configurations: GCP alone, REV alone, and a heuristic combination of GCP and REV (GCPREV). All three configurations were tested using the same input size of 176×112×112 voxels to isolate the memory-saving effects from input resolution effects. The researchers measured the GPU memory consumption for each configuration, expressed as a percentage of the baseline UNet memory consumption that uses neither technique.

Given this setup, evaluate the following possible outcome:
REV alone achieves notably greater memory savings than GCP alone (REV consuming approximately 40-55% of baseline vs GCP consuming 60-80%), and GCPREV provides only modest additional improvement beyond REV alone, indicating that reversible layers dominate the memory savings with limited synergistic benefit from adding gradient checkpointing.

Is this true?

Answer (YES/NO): NO